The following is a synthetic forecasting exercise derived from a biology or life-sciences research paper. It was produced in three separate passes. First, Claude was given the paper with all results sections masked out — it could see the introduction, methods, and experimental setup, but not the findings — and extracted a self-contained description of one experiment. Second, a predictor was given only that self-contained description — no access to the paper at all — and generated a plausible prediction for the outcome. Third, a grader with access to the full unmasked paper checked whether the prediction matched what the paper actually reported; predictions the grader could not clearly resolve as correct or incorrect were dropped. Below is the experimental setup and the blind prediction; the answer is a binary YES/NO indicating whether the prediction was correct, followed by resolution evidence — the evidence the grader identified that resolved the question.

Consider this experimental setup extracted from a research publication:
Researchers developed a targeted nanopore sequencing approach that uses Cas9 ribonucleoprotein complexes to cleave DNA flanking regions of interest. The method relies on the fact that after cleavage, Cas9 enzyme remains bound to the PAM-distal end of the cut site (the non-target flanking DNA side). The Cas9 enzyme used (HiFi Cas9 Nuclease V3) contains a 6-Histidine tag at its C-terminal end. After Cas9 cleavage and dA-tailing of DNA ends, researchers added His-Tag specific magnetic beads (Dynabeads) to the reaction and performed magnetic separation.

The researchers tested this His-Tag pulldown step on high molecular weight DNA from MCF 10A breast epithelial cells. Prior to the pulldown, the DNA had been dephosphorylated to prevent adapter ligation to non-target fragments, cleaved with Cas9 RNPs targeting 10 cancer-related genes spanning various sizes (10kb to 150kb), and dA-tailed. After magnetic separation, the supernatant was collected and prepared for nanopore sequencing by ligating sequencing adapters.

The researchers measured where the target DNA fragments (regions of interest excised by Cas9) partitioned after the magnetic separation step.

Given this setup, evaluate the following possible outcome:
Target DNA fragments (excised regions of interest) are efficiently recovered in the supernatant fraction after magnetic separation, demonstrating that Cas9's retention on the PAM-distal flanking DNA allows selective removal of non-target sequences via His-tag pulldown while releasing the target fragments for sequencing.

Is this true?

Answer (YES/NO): YES